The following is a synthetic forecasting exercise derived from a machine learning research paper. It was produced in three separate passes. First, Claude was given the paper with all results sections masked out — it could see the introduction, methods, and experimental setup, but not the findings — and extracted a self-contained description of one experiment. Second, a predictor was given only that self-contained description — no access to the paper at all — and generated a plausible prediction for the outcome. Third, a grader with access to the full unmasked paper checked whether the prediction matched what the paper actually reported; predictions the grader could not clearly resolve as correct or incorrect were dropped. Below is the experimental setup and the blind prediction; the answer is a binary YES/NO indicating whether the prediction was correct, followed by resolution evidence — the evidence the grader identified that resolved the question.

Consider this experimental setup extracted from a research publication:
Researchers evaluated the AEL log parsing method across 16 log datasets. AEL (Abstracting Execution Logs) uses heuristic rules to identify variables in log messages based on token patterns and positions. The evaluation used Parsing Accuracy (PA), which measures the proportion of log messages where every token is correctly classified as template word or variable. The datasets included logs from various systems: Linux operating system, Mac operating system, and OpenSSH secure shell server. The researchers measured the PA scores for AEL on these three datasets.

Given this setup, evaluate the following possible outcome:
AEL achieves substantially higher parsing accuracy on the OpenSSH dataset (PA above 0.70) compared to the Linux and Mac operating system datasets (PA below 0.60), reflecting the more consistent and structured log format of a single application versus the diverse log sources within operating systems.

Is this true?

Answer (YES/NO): NO